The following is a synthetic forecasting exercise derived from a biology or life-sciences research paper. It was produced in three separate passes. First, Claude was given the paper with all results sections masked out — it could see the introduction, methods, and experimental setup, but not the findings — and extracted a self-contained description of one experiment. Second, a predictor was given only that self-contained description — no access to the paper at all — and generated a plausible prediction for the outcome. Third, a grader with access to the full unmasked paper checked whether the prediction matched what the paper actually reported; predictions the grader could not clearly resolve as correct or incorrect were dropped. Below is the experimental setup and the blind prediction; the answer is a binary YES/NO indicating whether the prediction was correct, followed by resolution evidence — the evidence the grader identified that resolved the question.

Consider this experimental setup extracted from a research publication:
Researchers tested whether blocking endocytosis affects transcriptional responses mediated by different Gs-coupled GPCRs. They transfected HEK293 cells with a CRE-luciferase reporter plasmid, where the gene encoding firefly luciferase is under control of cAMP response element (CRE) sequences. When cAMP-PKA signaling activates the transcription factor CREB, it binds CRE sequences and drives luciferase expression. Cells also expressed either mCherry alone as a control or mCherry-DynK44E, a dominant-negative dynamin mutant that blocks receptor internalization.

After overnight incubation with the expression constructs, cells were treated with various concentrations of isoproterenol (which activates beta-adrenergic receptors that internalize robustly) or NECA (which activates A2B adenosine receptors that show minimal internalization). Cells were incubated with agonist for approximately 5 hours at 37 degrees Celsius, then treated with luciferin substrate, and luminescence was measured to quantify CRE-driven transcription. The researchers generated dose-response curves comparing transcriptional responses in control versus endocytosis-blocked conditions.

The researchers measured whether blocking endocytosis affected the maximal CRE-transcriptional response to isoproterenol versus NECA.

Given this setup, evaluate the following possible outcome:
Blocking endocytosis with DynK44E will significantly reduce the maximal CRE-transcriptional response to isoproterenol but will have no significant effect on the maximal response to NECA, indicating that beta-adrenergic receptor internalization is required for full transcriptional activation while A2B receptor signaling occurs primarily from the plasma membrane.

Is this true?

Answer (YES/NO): YES